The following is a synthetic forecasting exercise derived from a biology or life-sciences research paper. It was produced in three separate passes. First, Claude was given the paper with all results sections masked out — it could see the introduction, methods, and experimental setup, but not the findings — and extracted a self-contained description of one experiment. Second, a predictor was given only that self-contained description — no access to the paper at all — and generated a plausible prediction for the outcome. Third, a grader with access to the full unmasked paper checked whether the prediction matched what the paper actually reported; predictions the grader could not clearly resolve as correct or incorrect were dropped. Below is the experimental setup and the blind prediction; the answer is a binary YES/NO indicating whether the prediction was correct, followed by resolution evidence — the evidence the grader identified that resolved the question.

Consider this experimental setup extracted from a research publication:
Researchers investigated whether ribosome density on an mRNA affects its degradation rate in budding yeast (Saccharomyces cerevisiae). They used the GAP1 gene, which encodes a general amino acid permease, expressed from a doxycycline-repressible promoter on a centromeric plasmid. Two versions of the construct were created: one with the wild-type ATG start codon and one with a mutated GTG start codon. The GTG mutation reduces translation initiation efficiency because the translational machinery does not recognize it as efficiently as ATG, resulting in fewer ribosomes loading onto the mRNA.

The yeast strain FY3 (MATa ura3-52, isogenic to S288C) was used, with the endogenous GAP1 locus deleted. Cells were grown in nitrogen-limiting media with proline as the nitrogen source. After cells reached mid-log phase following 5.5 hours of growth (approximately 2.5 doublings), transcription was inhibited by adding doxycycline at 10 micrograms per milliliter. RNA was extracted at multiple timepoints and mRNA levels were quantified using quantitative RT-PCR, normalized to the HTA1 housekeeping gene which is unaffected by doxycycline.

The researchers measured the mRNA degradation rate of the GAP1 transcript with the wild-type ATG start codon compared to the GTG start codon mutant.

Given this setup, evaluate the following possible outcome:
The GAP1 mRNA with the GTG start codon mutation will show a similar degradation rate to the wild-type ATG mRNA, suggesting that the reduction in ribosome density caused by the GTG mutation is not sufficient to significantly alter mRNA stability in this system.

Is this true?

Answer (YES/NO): NO